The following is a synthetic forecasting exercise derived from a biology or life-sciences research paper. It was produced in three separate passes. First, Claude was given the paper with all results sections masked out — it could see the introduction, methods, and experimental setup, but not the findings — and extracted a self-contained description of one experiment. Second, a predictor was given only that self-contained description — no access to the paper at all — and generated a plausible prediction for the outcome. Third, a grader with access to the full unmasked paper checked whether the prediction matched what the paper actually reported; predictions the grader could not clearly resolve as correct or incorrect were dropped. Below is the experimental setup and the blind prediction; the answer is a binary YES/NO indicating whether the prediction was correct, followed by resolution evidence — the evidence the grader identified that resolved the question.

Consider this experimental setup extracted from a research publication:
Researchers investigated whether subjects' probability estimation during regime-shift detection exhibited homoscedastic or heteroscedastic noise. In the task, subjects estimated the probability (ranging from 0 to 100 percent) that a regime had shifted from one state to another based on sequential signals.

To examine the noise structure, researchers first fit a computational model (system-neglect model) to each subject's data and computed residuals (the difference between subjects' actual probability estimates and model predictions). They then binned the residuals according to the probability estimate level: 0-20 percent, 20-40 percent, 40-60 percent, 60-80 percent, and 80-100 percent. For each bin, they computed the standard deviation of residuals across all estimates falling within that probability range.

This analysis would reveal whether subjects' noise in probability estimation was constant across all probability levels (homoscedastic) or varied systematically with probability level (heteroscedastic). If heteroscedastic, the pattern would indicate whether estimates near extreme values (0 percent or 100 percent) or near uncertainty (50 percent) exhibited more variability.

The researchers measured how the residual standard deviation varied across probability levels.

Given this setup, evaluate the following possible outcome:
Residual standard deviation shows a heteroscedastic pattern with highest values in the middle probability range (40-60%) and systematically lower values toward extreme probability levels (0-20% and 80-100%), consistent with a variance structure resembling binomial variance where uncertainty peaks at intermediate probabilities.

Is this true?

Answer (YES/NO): NO